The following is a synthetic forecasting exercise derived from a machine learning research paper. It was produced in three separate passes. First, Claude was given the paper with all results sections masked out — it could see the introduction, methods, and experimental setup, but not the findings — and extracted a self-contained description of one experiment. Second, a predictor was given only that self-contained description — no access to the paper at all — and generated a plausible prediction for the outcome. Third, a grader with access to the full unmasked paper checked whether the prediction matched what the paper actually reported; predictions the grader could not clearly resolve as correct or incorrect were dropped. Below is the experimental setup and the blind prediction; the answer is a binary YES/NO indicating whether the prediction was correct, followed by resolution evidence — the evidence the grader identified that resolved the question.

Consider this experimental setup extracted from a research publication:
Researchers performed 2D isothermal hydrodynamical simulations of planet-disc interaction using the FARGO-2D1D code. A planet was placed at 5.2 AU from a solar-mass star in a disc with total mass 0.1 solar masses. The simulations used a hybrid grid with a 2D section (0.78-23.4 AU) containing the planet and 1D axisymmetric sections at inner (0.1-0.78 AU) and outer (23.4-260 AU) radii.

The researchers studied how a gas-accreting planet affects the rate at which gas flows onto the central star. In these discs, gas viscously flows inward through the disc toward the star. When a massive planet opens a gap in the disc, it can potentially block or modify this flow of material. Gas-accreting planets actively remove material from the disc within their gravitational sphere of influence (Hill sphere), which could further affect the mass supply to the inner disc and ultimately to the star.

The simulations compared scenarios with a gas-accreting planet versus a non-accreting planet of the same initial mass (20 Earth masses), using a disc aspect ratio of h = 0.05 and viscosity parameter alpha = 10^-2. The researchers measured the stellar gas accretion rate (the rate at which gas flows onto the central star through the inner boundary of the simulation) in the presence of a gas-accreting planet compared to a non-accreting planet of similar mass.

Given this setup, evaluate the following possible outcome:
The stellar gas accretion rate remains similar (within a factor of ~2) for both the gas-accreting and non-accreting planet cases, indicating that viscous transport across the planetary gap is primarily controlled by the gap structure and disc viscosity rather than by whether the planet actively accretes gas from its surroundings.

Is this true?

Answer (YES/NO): NO